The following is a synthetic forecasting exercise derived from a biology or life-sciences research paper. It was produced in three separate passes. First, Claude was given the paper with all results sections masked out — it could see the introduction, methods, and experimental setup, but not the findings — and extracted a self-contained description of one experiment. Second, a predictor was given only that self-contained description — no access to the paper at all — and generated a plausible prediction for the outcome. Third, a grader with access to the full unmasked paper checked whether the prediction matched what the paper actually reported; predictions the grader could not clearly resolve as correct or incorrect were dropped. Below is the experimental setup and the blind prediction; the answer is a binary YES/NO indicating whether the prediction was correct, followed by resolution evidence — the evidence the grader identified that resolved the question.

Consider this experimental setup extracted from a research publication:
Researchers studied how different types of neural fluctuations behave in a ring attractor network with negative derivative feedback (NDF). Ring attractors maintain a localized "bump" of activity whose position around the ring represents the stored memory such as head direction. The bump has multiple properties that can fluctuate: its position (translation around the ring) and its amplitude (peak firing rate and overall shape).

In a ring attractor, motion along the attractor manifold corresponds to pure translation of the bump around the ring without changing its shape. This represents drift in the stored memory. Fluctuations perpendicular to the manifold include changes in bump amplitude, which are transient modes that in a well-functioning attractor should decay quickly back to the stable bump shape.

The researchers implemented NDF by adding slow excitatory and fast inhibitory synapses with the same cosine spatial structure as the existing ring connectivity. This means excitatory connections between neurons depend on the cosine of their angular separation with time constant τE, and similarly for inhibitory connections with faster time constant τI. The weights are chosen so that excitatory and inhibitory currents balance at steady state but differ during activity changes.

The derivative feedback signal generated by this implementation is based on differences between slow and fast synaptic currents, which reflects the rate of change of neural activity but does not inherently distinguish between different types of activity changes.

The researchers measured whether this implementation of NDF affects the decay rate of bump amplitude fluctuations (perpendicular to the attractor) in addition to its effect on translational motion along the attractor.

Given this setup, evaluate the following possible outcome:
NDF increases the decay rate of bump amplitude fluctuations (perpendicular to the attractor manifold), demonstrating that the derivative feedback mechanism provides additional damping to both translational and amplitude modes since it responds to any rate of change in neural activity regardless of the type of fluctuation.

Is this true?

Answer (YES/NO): NO